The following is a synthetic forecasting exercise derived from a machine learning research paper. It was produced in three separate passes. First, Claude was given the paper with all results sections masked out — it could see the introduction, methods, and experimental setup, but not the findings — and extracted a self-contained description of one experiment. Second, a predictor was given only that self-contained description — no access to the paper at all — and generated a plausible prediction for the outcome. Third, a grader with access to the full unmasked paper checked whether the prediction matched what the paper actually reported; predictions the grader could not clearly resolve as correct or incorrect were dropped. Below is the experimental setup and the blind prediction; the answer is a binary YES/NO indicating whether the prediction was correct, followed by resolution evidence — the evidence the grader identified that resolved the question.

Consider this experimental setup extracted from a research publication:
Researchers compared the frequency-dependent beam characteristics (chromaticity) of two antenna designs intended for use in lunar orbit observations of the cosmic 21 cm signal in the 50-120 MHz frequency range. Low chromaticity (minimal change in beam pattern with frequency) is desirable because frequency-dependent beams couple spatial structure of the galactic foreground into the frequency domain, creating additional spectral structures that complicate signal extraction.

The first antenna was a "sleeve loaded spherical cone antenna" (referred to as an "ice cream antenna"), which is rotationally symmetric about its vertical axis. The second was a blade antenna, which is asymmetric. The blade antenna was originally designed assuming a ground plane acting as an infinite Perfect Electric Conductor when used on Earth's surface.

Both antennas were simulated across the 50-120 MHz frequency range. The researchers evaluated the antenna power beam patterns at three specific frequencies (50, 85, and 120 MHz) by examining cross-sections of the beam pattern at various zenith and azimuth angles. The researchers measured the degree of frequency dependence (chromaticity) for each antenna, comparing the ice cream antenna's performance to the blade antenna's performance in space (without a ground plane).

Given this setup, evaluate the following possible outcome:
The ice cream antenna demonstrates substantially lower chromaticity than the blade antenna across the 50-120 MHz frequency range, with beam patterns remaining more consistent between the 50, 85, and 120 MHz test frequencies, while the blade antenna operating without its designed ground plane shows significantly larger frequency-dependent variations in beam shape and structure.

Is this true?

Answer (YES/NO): YES